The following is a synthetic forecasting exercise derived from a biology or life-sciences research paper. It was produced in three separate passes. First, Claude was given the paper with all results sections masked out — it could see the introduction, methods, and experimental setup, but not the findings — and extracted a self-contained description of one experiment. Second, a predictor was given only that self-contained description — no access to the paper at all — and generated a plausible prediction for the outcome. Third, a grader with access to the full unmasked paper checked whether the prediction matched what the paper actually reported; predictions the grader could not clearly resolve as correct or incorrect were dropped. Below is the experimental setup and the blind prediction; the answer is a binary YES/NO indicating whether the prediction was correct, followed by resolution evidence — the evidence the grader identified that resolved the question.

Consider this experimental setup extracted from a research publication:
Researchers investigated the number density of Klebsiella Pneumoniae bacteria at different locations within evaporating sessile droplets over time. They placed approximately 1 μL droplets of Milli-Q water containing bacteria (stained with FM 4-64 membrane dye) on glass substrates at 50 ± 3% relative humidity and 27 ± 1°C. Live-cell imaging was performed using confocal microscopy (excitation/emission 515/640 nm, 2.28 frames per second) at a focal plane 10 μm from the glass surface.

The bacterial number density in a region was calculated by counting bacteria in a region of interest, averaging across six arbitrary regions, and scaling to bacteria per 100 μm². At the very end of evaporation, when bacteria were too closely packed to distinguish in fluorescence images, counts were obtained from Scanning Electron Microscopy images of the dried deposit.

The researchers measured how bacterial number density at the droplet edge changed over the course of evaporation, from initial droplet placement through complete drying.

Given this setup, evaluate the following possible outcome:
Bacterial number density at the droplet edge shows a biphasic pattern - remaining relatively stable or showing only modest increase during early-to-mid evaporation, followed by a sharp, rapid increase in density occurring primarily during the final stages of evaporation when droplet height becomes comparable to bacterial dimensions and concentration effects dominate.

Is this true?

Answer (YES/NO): YES